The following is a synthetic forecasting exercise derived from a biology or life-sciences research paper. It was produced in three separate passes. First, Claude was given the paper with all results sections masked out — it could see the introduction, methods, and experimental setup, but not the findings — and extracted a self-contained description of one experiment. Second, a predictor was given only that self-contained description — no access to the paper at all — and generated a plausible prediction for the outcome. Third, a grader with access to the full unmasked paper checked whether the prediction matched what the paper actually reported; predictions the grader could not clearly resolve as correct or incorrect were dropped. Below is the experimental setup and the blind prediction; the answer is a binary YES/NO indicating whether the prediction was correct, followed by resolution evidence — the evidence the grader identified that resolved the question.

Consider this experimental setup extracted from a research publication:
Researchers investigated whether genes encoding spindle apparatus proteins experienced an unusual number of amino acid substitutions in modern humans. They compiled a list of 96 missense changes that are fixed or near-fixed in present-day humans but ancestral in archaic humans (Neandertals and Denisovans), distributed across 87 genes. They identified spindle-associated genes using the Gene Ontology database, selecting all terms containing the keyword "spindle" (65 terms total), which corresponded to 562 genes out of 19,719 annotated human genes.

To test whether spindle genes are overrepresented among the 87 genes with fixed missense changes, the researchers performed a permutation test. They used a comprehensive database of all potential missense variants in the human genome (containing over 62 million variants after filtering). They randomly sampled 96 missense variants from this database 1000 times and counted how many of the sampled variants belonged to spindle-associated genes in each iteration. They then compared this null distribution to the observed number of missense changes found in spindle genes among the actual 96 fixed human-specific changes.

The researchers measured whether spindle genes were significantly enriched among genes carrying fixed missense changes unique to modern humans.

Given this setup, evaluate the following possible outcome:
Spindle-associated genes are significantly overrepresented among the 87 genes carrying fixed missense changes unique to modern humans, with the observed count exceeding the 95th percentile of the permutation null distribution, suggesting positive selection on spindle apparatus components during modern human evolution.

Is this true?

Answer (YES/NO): YES